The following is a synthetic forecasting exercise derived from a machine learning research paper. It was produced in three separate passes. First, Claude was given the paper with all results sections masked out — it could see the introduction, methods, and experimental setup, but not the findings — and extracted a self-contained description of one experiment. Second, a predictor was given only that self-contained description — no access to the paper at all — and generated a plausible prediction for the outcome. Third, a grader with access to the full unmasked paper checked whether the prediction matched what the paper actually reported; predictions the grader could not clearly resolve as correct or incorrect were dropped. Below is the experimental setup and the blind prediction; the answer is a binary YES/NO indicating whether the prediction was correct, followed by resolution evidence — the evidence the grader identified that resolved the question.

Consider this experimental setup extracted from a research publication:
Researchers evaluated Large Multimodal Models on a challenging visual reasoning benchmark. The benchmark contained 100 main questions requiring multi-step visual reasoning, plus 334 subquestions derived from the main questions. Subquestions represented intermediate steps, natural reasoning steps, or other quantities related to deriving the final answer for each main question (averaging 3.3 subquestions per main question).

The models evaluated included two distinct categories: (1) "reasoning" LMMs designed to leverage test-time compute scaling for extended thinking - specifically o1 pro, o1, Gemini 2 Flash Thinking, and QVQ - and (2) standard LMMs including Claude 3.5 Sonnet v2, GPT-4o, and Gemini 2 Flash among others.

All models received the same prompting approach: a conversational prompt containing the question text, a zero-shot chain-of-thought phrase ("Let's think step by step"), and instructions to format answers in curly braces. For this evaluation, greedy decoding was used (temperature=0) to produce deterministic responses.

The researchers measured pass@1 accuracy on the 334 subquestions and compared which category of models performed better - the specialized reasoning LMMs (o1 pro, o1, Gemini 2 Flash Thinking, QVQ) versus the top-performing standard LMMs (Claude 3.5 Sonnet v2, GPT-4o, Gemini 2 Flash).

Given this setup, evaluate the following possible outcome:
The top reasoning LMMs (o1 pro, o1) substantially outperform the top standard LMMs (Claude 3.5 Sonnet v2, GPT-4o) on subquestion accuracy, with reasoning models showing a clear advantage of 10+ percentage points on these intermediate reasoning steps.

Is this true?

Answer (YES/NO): NO